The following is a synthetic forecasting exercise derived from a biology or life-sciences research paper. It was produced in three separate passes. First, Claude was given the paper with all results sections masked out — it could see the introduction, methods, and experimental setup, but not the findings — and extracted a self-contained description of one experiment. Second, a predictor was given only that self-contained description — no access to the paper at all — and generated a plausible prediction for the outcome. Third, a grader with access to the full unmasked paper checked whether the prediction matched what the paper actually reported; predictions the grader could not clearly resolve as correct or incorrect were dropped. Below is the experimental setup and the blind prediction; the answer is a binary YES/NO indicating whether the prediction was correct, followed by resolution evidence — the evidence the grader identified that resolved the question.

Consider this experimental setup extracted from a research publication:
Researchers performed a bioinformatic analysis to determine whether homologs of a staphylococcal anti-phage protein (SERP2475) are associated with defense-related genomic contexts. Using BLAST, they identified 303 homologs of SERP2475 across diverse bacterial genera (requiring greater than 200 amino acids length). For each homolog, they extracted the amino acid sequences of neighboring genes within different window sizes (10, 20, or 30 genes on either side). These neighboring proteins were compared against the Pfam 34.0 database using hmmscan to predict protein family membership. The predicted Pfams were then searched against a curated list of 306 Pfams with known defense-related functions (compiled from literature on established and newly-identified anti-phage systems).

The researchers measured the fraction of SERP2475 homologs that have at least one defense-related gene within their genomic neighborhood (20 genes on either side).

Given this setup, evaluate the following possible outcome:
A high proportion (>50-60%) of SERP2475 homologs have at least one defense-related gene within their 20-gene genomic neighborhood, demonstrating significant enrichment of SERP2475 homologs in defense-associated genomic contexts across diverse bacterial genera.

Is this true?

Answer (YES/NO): YES